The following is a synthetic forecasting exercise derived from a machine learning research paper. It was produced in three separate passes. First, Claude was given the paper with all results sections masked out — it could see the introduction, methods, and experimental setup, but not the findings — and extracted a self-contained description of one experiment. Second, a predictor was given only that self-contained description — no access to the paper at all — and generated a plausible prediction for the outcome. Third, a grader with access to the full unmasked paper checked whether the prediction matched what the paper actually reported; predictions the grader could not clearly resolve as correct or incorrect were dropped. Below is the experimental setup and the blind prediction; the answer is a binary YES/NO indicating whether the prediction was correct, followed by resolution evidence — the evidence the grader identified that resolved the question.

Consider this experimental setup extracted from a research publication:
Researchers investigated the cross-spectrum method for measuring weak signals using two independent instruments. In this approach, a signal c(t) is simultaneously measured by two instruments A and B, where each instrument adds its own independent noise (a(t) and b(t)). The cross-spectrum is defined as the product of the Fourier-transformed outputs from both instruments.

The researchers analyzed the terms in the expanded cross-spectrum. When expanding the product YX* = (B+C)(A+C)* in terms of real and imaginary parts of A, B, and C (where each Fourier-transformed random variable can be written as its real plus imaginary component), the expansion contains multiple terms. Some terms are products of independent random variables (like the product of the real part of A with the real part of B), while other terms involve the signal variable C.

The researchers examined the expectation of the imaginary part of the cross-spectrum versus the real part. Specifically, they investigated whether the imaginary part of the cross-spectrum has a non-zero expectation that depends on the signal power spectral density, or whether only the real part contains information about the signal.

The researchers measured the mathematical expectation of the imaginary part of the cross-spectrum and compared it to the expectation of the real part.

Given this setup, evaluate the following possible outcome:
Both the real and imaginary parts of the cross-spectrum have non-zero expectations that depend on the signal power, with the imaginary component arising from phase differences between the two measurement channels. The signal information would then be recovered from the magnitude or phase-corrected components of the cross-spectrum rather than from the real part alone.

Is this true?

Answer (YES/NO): NO